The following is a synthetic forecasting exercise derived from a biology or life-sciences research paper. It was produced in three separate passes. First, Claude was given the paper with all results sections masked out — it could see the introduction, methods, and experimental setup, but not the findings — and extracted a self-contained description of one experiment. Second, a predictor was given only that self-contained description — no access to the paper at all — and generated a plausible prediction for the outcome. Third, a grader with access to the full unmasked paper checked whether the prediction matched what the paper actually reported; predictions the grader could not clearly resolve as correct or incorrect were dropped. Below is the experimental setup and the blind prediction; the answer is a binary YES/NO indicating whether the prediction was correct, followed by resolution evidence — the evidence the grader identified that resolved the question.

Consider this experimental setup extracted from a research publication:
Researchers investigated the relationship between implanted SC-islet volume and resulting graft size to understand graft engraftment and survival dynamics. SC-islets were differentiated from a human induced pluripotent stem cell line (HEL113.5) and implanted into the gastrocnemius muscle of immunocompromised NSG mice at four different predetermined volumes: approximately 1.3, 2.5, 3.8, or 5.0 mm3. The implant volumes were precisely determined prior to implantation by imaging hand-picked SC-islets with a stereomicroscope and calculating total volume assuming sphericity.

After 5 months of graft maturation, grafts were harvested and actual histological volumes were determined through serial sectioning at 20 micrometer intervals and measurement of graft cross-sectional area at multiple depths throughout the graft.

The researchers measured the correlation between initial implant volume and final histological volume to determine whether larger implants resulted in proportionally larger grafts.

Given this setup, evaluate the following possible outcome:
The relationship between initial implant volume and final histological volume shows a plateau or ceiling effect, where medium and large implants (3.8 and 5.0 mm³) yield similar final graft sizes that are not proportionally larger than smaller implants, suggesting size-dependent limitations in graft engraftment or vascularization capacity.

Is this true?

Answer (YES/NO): NO